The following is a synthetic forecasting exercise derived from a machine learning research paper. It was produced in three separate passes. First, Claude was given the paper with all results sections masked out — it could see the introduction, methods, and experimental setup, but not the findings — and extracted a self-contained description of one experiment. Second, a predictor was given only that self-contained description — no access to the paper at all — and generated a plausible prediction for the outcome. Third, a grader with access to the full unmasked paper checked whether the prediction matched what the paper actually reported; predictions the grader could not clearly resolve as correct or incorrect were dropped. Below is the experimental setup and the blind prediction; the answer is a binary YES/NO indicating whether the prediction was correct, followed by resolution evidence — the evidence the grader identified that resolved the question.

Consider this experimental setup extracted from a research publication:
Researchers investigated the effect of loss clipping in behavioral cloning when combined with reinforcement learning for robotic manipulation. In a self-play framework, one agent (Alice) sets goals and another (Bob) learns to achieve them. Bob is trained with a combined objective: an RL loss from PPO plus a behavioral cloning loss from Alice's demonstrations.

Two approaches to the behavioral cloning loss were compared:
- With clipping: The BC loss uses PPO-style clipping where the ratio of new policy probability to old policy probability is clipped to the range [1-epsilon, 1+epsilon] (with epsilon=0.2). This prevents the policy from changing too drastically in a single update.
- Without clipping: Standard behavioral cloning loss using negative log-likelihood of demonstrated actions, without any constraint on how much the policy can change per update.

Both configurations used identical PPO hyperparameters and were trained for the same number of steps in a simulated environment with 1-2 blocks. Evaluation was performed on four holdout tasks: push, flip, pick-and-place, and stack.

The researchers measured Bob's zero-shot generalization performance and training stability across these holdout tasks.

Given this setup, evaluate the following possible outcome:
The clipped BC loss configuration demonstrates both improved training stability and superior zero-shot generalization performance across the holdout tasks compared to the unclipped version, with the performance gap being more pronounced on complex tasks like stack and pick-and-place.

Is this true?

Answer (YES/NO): YES